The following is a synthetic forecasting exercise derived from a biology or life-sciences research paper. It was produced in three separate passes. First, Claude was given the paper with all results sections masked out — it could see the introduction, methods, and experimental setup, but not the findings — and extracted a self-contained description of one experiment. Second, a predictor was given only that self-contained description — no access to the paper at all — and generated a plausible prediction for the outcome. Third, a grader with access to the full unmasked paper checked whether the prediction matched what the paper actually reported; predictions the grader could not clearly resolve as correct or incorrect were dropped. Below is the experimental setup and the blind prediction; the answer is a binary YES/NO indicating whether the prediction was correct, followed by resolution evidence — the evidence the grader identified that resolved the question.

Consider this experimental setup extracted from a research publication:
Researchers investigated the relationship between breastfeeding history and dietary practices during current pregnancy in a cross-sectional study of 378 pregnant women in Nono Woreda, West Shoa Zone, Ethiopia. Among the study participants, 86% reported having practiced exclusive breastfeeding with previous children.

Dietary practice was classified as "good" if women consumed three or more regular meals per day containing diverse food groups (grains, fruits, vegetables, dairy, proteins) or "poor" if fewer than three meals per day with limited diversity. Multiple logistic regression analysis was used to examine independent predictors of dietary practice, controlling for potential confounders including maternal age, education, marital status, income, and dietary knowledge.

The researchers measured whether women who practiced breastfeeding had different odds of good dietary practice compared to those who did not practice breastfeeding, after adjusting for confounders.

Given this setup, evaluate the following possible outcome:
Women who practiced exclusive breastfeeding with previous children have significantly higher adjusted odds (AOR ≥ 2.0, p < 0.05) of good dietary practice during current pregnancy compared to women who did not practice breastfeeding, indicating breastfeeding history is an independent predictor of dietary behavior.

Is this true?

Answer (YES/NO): NO